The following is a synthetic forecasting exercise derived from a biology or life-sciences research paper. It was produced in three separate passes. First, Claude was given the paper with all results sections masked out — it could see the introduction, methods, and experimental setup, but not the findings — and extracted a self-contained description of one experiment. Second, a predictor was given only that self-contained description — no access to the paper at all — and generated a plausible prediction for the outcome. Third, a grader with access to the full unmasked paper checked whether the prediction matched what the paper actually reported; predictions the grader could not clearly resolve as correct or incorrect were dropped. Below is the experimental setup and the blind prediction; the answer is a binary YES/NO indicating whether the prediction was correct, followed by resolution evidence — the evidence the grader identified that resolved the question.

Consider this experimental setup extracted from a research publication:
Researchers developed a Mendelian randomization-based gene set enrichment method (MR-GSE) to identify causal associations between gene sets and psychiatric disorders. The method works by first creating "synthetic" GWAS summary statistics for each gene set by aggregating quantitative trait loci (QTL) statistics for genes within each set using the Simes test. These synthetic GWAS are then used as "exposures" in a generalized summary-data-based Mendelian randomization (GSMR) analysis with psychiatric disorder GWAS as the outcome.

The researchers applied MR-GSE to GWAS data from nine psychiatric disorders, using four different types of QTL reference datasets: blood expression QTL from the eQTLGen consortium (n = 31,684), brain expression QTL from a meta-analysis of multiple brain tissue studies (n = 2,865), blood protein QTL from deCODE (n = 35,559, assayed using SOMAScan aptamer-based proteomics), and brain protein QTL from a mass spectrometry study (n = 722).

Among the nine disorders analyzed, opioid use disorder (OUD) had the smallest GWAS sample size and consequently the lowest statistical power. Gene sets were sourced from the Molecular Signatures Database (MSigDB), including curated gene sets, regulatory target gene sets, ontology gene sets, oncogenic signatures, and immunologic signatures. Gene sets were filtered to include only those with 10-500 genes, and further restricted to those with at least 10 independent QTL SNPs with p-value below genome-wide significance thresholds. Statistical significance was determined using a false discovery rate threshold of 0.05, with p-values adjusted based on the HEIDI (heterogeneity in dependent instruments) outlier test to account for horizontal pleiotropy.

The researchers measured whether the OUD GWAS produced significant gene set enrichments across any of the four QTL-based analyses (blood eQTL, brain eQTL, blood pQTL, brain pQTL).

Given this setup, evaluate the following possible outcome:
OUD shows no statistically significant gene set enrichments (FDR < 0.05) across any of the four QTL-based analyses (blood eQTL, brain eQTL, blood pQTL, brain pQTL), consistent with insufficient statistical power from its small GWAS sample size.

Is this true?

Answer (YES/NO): YES